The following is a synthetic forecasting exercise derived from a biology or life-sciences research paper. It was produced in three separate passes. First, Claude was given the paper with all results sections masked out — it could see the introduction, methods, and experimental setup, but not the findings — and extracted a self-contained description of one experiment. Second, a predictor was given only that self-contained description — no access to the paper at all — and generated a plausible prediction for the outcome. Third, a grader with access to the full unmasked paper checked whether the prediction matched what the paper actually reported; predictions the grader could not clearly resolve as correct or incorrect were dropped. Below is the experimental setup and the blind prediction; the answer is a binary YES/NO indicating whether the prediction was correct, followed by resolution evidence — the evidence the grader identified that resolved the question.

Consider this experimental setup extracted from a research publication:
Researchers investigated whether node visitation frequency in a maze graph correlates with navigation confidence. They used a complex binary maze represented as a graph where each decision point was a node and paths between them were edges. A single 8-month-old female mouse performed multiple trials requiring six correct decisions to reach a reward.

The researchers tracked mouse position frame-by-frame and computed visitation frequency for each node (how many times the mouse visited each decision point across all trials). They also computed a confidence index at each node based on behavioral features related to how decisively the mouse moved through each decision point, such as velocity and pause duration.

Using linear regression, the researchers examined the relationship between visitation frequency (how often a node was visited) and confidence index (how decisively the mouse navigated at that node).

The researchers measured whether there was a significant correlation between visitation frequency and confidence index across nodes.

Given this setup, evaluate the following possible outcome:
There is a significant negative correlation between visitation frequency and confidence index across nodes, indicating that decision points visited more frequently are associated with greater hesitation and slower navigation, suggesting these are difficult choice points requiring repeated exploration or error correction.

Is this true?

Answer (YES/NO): YES